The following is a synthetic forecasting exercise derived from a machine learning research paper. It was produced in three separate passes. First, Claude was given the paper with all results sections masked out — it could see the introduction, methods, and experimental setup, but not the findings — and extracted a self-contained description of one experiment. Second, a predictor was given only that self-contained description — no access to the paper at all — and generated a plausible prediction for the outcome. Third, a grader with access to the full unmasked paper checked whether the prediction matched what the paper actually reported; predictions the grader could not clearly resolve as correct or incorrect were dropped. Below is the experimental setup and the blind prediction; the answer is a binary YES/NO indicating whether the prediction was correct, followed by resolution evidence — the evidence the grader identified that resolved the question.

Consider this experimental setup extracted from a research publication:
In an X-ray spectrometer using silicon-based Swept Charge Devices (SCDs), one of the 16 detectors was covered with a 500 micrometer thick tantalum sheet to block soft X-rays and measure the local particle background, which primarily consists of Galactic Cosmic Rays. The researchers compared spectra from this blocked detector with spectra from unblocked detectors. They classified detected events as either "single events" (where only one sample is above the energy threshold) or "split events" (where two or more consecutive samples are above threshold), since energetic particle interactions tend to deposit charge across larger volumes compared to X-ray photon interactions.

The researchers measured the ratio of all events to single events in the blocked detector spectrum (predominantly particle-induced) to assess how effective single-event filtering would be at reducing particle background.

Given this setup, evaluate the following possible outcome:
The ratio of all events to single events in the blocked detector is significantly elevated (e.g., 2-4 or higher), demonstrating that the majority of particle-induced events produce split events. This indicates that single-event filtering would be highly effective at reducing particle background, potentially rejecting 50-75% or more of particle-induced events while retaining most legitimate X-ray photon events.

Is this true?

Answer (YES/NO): YES